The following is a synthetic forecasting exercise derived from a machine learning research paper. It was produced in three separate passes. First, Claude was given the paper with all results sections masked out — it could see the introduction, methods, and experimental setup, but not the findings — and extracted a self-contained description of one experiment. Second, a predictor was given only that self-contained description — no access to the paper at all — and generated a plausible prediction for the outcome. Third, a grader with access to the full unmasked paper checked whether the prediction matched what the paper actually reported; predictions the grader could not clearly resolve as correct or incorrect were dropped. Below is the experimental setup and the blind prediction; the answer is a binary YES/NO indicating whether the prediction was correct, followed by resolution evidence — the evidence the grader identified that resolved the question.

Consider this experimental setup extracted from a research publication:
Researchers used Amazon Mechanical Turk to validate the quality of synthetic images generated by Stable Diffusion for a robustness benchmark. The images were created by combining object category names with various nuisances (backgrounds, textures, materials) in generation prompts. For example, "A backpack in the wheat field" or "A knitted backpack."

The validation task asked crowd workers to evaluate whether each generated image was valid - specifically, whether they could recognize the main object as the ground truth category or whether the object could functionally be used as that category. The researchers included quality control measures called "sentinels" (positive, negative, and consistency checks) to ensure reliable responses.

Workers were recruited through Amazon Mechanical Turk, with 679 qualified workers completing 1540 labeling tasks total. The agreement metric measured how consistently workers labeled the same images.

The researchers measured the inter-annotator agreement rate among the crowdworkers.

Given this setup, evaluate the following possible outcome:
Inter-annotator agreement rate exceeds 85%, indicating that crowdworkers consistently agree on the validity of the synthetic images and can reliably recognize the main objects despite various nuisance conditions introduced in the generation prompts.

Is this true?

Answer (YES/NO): YES